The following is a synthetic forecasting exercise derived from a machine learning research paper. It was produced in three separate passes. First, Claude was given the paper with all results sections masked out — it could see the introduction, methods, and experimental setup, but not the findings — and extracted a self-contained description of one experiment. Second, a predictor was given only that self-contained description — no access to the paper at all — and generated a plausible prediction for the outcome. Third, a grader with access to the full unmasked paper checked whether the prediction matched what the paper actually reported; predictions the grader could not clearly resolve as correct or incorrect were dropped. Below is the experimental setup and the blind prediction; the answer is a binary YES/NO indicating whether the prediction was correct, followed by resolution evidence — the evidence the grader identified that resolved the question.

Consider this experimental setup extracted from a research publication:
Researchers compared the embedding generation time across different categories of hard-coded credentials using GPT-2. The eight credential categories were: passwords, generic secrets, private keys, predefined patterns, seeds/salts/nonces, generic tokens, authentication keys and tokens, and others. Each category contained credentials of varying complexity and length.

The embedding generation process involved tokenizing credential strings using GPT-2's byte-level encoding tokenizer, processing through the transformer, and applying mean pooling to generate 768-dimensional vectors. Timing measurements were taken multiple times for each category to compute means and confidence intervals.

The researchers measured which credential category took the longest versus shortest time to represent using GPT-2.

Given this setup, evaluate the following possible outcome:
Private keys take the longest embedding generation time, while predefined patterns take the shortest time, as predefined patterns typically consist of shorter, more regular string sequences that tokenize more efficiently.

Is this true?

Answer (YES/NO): NO